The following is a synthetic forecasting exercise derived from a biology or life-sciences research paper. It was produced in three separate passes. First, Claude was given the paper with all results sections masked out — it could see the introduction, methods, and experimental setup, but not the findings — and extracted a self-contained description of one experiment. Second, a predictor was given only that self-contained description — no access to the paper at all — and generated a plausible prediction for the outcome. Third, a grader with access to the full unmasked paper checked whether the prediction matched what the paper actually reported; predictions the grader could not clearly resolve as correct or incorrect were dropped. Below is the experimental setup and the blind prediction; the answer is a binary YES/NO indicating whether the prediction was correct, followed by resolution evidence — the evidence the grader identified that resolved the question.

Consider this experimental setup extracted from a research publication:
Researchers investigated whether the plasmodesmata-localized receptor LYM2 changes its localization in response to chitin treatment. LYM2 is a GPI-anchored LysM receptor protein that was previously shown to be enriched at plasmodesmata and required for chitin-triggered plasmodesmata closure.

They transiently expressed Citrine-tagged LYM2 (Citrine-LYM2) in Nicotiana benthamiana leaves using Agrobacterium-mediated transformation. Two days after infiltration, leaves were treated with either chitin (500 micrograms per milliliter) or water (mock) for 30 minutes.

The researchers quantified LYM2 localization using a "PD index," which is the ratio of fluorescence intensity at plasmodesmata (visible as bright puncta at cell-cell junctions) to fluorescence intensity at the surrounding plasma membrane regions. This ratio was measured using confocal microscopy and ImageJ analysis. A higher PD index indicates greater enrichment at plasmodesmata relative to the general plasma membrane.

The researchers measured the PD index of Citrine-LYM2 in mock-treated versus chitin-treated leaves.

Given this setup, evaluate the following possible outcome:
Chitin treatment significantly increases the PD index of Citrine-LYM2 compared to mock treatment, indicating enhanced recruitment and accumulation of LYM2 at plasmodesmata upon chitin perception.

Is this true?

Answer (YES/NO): YES